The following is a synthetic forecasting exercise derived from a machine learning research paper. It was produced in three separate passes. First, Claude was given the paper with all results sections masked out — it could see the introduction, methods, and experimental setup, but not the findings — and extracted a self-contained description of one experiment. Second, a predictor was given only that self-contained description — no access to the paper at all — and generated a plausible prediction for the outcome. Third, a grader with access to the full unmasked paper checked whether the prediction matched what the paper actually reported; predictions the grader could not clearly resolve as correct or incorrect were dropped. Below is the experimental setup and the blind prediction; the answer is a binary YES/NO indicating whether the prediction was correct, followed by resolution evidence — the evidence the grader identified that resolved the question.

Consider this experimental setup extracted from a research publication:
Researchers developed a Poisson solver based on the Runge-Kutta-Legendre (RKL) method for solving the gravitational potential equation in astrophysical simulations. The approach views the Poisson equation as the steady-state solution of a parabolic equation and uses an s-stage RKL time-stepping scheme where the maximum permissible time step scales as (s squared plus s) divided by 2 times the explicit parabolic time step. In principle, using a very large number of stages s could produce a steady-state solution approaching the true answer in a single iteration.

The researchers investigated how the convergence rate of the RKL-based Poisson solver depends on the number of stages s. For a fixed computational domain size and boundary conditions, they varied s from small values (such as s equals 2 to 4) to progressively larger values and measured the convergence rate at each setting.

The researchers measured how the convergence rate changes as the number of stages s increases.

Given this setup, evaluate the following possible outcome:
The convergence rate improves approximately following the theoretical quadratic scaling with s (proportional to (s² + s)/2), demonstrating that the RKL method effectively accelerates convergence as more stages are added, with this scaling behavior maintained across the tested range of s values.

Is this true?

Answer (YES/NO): NO